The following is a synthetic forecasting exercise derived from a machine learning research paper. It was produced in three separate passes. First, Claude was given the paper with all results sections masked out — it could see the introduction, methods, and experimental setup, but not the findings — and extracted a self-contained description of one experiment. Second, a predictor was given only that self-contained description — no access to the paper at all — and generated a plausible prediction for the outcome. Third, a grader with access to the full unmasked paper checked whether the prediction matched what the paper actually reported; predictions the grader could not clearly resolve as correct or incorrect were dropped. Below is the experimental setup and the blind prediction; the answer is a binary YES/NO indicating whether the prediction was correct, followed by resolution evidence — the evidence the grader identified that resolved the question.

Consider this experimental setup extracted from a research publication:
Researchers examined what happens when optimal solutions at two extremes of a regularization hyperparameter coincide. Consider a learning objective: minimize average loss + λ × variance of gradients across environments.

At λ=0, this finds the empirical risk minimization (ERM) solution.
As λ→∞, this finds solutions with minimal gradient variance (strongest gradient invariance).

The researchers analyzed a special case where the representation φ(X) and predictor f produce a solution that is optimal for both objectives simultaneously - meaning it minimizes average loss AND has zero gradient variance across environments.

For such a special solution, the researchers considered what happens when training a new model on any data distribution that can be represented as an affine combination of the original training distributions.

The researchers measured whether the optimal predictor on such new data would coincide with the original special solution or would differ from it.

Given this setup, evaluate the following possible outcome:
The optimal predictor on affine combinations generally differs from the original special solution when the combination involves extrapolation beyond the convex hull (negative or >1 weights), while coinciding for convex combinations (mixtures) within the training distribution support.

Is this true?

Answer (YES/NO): NO